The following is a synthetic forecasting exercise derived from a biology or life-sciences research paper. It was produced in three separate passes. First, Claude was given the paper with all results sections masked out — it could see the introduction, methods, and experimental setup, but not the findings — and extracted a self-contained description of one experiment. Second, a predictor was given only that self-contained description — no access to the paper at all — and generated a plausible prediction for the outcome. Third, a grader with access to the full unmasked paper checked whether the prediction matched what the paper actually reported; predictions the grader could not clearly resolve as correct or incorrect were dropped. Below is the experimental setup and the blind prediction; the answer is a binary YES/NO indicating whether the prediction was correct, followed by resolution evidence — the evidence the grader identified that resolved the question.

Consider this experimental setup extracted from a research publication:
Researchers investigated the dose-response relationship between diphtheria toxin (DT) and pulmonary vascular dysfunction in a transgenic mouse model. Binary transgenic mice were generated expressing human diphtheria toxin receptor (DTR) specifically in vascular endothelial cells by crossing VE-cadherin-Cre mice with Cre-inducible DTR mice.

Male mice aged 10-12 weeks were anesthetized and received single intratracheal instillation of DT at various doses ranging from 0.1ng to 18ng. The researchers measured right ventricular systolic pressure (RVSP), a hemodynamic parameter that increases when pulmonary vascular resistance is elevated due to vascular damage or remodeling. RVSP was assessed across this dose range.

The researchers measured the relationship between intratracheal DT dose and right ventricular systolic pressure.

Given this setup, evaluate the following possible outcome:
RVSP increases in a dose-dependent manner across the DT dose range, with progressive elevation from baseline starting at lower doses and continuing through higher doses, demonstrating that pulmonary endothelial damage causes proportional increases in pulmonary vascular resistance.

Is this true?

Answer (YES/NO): NO